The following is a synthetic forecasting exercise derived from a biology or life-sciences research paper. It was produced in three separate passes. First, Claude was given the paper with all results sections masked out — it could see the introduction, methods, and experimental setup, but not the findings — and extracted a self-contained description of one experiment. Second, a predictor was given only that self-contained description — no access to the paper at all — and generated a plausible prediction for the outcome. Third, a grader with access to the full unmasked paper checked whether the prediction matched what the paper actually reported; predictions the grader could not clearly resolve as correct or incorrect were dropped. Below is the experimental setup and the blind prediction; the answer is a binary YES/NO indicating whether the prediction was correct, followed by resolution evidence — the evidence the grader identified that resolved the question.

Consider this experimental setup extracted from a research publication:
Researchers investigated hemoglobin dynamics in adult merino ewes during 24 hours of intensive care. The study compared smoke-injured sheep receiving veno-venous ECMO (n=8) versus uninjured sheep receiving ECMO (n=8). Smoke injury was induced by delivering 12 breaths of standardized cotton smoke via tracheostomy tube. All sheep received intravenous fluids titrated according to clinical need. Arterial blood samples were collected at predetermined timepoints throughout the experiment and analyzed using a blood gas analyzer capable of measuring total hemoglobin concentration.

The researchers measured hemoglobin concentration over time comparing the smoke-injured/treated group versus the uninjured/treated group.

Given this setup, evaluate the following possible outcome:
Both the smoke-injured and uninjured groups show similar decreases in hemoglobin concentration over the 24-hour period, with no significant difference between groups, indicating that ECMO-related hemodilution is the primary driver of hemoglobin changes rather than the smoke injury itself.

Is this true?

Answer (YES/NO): NO